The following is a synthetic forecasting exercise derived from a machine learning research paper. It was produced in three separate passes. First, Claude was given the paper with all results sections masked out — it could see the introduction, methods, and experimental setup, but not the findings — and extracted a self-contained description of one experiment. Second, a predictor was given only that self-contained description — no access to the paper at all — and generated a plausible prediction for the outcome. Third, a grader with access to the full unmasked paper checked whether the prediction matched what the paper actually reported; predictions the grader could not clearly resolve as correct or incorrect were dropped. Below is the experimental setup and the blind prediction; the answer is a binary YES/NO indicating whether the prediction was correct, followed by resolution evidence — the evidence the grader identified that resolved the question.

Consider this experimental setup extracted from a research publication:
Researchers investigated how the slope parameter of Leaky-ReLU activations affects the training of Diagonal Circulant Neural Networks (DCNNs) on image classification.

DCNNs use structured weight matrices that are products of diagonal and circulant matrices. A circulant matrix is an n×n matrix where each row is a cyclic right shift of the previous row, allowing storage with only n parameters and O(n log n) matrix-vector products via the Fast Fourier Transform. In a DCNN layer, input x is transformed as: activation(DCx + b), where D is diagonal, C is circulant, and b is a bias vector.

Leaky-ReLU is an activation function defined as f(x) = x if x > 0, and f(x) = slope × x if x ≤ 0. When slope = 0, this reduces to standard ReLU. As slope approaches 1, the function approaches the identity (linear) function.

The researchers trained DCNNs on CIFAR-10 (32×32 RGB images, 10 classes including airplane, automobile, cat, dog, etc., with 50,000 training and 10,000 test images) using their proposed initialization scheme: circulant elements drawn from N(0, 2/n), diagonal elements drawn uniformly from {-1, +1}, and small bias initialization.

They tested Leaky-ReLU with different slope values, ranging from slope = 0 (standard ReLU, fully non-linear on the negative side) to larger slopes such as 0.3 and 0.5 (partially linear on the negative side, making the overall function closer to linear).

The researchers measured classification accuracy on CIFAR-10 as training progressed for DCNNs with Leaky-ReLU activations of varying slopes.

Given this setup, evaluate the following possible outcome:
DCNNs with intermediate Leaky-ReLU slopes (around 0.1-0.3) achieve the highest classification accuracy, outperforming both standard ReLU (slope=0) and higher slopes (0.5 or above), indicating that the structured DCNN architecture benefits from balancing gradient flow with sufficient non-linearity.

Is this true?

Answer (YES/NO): NO